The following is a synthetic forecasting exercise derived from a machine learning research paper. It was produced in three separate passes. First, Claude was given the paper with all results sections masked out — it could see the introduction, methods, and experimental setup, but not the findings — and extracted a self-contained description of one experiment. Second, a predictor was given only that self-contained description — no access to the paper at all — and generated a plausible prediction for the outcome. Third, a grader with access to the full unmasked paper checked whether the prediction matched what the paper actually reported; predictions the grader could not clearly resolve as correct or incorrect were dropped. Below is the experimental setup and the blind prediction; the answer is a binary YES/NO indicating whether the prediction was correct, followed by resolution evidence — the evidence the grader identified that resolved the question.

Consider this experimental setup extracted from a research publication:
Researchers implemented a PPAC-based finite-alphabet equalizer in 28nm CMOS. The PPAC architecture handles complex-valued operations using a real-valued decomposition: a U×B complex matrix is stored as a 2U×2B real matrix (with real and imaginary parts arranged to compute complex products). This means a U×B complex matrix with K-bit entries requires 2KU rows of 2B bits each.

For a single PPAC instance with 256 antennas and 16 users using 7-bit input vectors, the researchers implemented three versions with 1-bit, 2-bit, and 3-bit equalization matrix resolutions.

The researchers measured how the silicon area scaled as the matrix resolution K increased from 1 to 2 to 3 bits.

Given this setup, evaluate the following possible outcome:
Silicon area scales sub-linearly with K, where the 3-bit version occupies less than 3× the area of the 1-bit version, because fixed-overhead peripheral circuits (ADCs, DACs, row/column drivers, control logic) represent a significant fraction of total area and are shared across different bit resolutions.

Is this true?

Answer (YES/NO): NO